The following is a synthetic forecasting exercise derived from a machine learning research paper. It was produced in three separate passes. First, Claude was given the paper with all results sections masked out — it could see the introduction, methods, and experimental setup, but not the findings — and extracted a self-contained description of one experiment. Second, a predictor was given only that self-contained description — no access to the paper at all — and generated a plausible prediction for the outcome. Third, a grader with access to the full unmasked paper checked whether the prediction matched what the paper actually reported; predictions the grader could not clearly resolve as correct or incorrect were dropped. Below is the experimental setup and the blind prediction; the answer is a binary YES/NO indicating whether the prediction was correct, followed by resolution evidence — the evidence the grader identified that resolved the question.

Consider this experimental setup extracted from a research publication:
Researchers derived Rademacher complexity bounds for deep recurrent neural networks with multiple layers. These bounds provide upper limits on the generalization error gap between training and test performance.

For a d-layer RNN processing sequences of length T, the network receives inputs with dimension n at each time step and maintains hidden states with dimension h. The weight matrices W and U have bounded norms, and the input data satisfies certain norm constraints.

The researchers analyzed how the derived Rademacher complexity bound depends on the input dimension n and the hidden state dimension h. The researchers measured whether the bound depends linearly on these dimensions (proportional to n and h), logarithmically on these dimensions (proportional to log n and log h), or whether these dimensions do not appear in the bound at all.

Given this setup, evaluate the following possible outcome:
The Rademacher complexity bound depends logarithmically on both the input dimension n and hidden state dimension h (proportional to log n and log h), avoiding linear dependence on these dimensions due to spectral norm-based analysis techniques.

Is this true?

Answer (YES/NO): NO